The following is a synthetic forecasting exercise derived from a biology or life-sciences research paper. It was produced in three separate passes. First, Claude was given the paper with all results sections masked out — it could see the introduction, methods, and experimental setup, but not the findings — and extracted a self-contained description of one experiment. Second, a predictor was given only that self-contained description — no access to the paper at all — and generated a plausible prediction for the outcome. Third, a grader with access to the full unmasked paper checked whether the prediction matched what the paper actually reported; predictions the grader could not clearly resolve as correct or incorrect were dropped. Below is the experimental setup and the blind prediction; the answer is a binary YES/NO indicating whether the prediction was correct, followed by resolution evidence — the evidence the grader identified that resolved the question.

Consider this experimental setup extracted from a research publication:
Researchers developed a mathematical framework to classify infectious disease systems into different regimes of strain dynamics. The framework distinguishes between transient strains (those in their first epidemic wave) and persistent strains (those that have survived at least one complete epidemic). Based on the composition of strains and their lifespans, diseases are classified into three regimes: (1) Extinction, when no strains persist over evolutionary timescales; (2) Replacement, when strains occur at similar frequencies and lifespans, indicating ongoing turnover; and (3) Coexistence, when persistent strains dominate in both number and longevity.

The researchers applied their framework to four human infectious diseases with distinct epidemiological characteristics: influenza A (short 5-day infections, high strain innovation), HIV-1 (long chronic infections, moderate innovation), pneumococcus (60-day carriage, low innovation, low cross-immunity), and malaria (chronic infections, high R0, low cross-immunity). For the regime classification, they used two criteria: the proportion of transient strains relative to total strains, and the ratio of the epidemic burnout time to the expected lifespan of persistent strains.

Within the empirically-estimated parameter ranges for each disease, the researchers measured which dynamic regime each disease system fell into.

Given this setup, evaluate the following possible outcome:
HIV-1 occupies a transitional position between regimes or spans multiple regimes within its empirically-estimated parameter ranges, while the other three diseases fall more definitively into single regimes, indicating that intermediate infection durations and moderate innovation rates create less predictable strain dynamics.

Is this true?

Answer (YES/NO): NO